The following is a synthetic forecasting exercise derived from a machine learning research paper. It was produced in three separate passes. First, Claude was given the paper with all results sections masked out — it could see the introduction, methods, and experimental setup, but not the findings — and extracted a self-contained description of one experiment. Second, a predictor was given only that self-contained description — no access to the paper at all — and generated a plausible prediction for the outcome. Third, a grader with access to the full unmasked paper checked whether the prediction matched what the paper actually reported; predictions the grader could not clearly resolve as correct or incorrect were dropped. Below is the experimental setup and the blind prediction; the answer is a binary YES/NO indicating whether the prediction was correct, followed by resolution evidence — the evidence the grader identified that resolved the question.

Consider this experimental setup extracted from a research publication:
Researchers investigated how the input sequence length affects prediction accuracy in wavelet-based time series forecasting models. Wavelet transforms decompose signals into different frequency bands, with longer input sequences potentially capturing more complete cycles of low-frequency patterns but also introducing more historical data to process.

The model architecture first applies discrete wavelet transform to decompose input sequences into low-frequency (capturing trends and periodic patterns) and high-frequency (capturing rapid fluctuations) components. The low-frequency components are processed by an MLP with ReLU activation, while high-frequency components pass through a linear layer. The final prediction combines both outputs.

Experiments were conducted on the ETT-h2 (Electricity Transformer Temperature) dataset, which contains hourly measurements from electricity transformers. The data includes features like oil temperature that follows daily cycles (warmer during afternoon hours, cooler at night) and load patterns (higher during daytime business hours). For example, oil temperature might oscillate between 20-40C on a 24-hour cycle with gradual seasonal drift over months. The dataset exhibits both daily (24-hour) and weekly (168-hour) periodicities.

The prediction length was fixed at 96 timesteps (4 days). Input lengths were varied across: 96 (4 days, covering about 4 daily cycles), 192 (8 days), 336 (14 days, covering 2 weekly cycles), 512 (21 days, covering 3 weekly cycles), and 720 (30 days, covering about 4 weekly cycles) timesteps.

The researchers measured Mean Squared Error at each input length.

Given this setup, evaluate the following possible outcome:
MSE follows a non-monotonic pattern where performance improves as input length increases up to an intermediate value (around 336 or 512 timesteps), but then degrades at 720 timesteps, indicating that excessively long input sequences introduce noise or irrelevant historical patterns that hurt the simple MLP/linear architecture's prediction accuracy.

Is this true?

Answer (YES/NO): NO